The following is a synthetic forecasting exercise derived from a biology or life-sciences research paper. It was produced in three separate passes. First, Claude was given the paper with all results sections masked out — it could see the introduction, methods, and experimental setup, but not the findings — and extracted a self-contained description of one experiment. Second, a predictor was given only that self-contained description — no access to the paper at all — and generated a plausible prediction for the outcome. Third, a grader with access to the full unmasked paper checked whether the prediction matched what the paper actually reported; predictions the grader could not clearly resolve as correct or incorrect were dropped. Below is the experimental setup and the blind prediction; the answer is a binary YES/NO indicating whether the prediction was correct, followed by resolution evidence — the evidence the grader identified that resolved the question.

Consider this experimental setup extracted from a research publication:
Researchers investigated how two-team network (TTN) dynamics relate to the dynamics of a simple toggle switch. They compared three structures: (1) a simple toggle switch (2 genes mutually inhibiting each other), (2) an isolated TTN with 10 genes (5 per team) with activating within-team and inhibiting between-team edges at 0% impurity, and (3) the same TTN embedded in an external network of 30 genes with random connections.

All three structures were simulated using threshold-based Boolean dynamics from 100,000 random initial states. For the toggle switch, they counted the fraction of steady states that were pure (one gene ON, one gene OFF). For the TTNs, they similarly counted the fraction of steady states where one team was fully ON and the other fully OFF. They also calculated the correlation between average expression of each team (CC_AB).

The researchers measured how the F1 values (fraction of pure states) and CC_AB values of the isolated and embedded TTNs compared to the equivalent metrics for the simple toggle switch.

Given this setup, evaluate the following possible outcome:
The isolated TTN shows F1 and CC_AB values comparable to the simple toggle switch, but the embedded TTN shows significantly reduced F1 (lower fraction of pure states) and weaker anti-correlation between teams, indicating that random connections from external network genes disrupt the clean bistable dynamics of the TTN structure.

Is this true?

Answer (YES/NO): NO